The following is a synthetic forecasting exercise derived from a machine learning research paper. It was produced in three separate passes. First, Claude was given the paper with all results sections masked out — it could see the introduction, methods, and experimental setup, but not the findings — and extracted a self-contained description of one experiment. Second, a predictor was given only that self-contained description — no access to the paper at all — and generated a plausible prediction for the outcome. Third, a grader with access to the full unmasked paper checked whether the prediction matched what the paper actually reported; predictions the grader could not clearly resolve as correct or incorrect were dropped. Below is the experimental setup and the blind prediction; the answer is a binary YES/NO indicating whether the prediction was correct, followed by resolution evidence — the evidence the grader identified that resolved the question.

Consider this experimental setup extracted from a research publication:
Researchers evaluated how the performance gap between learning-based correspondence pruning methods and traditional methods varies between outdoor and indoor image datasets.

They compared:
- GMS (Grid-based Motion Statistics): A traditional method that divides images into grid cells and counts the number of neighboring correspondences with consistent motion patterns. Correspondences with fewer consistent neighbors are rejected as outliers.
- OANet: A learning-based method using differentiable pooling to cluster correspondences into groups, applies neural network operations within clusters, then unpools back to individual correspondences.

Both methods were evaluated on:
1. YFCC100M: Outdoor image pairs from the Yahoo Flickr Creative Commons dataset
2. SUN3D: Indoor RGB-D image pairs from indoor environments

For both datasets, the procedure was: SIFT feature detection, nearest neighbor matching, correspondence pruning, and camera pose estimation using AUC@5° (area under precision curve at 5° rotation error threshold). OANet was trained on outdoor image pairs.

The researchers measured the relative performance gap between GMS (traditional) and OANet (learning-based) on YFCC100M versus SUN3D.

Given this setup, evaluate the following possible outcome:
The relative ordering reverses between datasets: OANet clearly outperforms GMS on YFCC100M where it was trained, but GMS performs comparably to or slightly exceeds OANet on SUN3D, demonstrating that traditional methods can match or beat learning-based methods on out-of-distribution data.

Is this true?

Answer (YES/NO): NO